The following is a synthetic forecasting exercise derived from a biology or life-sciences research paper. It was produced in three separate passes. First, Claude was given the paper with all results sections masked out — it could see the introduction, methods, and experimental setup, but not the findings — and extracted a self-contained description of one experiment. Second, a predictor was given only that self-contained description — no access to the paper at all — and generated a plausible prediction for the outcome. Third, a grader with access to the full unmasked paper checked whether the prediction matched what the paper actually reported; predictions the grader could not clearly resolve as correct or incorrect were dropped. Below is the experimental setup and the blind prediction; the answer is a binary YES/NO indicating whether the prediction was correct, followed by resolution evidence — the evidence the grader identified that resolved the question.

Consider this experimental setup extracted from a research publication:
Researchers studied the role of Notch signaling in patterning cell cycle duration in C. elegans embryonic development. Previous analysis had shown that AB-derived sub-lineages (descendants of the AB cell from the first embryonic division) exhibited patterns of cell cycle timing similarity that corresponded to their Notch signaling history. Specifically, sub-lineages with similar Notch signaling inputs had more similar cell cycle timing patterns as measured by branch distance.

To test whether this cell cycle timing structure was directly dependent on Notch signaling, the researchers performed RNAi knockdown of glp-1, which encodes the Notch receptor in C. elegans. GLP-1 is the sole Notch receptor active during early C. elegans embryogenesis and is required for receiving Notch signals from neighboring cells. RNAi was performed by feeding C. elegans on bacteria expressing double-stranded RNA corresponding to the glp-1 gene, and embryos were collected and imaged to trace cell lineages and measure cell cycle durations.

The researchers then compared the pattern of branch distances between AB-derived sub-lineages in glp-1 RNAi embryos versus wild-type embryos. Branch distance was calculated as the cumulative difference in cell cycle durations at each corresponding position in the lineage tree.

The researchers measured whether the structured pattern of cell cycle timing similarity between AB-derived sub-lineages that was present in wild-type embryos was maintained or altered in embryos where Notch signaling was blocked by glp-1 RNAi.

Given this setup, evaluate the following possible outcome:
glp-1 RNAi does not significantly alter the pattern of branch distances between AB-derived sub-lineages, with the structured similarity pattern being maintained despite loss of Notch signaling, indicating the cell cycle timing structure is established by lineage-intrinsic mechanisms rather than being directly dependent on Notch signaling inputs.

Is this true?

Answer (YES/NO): NO